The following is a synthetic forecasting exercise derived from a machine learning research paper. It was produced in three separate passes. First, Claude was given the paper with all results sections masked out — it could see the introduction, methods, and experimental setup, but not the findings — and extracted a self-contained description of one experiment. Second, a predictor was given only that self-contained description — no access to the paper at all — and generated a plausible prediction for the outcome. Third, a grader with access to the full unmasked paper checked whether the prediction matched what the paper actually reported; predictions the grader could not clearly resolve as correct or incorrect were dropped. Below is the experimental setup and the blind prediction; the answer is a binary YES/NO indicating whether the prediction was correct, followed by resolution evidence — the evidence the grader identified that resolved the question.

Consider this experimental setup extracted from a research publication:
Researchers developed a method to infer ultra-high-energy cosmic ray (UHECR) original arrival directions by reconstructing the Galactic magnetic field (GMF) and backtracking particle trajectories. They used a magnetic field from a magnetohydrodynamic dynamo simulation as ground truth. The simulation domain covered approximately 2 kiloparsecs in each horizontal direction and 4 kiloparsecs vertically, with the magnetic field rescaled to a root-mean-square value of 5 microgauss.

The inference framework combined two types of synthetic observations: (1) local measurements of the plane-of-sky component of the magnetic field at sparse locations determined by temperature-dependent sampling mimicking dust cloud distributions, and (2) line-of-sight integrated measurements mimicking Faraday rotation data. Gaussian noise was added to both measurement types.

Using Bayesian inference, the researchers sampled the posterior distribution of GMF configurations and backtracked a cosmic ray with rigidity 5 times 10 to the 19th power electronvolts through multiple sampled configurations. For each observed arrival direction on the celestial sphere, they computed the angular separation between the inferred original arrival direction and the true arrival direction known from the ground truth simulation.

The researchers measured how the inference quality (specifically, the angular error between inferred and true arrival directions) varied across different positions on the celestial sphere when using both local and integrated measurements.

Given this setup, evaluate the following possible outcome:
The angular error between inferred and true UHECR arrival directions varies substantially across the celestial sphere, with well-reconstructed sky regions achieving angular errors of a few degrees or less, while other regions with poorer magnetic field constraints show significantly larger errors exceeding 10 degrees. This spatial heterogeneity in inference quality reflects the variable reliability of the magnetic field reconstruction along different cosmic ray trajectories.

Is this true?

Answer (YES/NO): NO